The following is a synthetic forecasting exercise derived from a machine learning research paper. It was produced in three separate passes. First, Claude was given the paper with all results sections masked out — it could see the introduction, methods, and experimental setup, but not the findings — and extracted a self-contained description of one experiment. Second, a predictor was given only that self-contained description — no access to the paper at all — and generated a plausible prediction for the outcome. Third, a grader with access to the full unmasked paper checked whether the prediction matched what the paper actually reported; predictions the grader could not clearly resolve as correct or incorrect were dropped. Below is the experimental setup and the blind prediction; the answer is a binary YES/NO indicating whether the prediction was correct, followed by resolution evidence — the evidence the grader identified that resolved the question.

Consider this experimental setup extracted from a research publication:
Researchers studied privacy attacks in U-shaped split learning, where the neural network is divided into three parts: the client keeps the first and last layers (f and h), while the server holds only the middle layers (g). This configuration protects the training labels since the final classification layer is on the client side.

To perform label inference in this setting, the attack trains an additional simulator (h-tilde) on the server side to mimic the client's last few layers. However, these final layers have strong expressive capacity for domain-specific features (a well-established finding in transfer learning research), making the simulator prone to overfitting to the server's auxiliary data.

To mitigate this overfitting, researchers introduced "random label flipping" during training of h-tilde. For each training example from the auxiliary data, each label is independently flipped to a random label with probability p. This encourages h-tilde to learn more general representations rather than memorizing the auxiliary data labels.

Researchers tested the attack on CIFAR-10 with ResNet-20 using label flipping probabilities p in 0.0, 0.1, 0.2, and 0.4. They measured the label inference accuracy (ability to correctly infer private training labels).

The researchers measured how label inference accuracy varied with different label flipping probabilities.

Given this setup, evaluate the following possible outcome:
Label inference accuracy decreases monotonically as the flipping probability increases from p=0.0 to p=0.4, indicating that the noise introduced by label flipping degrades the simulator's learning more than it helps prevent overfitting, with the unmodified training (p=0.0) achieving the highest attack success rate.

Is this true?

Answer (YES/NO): NO